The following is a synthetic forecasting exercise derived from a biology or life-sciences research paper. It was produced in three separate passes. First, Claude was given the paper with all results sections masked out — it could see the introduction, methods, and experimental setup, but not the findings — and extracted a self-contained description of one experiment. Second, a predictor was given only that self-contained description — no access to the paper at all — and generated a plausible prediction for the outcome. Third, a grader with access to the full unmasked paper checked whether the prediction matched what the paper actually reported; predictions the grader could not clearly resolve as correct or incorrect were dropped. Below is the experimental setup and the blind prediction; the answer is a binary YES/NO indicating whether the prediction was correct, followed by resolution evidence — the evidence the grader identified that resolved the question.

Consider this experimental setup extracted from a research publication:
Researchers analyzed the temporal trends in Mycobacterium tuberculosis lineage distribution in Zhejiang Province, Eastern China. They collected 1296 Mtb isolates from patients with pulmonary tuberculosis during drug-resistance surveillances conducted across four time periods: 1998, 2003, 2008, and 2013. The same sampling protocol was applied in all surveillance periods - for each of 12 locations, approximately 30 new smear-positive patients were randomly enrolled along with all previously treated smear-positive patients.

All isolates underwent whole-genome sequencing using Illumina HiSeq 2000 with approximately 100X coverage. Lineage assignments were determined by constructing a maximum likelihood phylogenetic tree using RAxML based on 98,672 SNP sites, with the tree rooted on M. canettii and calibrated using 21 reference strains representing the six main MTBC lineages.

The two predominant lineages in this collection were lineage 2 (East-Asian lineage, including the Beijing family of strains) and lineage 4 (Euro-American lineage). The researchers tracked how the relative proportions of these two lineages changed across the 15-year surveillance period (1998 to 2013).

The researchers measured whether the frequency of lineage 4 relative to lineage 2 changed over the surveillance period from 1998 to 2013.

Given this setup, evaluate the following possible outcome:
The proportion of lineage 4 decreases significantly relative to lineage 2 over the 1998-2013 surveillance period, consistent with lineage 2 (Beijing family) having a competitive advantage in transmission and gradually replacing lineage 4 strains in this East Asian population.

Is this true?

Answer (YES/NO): NO